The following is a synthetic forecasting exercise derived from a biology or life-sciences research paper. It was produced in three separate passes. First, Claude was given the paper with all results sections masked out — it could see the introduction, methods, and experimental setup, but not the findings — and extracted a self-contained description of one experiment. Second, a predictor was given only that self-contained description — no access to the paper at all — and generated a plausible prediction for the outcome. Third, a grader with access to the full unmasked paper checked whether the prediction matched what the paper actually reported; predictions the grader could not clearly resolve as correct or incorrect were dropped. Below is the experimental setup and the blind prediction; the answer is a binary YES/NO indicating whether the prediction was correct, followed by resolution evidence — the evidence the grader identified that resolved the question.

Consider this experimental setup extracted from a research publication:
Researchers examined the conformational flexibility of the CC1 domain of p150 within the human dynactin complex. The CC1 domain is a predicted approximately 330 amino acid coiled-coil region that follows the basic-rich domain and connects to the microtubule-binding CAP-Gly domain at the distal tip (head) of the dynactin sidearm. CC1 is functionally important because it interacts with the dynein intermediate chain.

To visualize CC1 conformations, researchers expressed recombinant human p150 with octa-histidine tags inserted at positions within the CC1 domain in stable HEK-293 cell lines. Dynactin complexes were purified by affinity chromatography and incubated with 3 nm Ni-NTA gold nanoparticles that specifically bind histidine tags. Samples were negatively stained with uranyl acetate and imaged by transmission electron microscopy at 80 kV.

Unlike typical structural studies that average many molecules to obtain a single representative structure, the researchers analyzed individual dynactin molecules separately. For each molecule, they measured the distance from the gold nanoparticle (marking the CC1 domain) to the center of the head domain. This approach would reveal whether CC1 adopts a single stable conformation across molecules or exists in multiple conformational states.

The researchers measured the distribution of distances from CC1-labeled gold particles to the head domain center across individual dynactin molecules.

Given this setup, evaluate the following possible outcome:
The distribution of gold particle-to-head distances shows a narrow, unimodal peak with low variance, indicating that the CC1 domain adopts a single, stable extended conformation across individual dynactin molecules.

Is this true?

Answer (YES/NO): NO